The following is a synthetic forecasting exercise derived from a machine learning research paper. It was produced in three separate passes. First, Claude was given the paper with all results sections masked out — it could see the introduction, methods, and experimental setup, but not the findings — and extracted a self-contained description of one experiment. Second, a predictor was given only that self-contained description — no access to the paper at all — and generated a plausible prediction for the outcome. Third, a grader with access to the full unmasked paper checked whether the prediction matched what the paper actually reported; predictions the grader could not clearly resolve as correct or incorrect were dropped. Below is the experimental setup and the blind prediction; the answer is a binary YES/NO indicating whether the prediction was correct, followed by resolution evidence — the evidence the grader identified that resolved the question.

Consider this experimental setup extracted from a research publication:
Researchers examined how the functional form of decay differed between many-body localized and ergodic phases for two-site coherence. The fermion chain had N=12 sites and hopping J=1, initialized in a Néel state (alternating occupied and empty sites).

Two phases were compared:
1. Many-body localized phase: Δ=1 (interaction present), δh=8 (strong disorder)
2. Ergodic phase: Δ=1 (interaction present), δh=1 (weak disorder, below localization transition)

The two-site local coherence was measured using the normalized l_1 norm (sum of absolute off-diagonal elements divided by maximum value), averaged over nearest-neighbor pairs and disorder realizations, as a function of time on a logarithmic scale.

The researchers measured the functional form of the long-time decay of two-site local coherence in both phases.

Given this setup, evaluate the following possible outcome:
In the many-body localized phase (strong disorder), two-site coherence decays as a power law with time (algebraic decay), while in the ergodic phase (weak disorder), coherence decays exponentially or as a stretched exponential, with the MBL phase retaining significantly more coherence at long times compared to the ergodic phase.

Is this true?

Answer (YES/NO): NO